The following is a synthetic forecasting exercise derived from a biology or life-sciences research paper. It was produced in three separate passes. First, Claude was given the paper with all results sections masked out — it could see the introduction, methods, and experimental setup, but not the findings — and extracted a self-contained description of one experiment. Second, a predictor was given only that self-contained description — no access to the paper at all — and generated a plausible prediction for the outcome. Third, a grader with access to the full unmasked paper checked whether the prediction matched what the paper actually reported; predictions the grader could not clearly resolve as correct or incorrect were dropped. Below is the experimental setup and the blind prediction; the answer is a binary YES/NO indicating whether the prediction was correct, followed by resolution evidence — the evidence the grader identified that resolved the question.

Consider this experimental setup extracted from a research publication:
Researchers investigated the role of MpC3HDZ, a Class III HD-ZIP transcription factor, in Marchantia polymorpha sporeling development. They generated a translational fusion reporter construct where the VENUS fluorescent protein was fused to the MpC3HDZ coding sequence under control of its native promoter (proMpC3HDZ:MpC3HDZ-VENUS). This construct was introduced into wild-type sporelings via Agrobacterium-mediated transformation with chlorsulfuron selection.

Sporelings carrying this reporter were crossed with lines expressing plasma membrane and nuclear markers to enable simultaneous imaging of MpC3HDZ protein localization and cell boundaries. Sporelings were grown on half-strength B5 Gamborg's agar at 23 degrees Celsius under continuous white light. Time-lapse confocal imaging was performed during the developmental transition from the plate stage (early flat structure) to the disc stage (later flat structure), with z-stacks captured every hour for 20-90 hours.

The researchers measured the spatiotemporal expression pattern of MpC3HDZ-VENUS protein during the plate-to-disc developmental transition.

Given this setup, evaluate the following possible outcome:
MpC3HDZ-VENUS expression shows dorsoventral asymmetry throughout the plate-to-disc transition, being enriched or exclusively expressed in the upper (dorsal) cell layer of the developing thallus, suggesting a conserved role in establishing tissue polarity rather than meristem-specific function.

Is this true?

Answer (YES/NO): NO